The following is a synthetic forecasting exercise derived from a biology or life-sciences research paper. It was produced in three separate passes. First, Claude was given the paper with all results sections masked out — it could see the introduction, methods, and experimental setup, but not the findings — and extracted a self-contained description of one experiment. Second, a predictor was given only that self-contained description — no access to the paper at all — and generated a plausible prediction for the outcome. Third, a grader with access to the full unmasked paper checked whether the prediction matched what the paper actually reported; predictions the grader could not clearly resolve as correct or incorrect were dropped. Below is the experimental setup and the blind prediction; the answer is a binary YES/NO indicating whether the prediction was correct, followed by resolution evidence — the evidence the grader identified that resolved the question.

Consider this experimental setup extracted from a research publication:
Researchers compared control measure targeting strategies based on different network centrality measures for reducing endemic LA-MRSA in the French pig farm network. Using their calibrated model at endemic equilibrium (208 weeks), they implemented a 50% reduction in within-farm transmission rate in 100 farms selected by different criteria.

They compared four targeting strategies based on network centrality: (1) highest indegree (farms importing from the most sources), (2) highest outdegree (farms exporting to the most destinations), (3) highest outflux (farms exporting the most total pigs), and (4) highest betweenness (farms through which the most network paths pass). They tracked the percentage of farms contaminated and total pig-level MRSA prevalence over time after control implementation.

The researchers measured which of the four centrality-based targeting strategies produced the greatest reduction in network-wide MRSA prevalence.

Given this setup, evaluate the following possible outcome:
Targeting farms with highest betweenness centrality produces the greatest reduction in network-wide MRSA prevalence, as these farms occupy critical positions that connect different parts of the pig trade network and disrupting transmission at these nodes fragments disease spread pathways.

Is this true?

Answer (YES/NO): NO